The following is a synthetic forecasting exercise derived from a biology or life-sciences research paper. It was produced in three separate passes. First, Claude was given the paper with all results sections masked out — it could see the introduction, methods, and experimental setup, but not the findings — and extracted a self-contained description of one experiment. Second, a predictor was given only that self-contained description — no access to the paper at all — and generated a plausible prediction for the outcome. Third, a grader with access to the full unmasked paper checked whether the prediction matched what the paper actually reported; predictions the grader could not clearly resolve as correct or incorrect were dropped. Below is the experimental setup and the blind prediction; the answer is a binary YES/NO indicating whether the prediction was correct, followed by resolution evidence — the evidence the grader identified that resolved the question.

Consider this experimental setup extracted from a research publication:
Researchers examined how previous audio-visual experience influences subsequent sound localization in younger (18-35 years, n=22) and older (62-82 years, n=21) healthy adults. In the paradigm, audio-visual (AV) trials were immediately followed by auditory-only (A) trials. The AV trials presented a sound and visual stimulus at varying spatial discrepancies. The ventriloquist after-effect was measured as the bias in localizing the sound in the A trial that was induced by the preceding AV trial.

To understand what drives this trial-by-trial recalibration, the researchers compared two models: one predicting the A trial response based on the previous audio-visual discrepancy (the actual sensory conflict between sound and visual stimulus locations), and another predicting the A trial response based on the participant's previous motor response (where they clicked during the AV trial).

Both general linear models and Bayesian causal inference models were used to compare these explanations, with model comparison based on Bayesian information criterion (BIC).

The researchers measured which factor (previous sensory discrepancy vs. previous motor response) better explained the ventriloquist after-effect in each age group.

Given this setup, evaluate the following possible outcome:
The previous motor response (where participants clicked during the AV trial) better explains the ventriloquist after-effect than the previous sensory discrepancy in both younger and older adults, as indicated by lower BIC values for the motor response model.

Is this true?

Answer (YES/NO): NO